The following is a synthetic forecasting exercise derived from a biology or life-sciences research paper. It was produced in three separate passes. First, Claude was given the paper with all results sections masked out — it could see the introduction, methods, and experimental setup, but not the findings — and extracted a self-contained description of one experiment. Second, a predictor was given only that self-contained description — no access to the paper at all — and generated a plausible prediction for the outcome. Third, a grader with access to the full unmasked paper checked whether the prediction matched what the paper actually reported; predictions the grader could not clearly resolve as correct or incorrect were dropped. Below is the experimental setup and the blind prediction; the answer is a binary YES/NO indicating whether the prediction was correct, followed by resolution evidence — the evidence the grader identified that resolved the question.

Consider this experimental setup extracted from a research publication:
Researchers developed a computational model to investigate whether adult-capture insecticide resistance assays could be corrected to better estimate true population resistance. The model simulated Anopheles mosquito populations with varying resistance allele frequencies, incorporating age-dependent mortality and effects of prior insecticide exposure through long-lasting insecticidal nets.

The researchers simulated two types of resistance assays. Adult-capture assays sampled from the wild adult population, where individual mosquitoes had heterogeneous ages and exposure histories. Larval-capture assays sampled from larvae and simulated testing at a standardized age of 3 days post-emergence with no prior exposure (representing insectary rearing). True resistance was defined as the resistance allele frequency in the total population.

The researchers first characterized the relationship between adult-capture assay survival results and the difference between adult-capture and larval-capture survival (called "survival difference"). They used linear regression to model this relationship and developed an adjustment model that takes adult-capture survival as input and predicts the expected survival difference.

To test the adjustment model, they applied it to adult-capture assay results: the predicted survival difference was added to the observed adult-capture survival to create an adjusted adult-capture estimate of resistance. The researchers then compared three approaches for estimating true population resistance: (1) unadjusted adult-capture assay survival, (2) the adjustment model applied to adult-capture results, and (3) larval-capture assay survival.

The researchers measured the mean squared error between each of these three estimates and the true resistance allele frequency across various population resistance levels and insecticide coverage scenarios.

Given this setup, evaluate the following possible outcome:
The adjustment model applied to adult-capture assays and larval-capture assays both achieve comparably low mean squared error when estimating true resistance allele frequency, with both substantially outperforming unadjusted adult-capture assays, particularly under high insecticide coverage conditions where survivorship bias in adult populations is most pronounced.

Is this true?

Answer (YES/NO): NO